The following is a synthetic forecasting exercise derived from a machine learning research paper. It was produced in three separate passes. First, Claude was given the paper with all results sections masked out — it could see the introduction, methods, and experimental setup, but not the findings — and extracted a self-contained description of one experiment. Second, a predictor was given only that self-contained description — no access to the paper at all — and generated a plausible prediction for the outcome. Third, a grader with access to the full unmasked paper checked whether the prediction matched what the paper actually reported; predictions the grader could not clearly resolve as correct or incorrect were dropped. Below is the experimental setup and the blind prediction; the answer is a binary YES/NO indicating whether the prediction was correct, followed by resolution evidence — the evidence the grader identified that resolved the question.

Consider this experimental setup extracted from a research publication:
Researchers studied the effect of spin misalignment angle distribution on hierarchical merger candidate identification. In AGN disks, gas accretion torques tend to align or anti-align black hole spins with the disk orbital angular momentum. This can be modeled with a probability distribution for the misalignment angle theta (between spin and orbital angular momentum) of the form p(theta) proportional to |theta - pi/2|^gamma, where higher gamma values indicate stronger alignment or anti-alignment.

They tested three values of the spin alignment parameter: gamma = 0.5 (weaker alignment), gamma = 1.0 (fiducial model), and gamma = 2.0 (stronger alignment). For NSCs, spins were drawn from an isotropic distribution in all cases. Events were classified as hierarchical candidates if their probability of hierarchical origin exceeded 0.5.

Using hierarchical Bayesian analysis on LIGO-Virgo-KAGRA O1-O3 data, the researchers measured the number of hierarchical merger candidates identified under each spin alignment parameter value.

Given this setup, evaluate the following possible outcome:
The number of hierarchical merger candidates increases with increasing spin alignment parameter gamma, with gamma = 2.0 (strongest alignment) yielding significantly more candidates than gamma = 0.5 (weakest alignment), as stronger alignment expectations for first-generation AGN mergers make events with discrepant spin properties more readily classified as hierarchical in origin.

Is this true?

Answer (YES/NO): NO